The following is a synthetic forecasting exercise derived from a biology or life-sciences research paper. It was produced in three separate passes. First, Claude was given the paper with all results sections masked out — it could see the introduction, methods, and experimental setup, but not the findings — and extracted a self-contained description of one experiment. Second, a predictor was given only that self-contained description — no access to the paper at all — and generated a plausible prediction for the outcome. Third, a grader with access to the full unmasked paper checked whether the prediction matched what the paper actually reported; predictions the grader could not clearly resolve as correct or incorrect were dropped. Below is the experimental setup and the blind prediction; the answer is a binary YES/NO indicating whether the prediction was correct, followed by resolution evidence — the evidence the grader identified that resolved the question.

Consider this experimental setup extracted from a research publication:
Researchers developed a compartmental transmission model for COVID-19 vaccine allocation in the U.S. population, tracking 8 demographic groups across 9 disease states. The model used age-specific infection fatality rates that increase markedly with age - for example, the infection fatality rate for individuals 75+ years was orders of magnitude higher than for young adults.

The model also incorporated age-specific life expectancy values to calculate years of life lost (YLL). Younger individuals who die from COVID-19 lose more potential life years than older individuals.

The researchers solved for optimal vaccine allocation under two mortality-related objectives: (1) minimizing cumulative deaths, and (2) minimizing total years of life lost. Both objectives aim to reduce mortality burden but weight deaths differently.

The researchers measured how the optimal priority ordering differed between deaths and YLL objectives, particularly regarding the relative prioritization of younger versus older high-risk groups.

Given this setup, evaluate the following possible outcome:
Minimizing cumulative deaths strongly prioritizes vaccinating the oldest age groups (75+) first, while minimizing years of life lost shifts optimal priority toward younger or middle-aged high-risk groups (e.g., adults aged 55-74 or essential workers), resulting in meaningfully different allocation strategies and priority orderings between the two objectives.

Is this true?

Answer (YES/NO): NO